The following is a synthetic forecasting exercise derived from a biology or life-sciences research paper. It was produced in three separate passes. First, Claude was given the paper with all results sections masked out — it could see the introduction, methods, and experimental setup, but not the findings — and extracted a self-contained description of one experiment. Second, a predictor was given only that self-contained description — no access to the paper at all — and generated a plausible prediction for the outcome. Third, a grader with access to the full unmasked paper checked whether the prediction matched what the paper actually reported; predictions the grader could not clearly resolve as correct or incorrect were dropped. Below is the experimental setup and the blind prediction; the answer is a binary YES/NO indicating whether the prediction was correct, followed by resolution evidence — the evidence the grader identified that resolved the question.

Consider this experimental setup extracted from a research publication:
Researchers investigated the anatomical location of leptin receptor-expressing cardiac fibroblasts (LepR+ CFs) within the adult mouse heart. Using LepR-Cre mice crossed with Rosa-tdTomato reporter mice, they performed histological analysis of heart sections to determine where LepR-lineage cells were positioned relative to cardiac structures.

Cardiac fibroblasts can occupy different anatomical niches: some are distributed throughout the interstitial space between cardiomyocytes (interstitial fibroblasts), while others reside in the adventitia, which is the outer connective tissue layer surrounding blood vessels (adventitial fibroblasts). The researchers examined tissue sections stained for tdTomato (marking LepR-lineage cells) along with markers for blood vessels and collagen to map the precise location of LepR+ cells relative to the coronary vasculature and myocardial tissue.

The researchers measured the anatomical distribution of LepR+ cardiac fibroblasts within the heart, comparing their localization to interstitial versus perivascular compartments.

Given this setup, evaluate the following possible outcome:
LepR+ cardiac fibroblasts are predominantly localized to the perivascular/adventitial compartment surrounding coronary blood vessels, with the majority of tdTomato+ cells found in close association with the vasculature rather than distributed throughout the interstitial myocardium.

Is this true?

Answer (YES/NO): YES